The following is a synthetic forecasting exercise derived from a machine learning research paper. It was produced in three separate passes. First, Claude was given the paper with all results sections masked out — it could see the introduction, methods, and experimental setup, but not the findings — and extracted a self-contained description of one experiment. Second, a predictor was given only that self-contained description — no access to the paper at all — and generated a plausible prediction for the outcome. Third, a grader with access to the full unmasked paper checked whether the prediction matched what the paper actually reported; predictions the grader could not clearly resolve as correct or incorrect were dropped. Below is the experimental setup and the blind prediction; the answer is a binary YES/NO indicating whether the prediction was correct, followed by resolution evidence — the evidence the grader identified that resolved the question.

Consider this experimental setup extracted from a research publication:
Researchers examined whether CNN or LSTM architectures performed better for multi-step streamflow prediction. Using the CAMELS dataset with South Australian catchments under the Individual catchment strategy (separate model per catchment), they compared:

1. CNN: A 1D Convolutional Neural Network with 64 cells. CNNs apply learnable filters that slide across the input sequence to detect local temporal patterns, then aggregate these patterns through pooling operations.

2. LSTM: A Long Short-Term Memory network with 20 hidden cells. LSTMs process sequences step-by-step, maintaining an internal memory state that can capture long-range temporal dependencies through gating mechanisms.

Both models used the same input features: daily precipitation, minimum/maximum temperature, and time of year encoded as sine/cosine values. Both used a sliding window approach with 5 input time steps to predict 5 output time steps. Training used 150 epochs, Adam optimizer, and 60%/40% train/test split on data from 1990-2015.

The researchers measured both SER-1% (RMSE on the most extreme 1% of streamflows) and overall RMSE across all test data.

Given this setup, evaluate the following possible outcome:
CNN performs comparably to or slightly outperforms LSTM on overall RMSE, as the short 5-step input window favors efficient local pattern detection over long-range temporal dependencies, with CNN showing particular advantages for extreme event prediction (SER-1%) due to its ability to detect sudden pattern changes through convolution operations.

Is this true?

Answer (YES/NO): NO